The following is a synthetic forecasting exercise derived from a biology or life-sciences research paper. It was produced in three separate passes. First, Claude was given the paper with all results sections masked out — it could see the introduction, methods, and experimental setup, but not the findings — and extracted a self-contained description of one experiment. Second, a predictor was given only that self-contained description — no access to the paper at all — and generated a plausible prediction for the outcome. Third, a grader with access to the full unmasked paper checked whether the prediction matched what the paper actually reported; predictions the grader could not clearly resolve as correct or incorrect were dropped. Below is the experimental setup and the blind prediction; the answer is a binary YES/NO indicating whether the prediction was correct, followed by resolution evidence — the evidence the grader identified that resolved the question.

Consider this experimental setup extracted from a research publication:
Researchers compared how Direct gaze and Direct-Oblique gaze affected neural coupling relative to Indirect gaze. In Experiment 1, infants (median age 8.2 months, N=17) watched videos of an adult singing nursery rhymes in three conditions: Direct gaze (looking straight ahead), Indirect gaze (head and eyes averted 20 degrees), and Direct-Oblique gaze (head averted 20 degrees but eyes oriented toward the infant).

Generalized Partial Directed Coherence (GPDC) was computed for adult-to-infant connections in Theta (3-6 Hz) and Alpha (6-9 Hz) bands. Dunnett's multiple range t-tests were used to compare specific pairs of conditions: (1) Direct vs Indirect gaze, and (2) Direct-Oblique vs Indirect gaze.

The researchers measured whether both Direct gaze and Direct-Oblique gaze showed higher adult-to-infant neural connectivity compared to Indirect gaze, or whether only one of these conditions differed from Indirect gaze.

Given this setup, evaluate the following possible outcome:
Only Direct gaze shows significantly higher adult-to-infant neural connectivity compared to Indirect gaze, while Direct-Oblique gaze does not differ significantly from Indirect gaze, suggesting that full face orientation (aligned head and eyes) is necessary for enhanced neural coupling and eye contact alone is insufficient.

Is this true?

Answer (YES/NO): NO